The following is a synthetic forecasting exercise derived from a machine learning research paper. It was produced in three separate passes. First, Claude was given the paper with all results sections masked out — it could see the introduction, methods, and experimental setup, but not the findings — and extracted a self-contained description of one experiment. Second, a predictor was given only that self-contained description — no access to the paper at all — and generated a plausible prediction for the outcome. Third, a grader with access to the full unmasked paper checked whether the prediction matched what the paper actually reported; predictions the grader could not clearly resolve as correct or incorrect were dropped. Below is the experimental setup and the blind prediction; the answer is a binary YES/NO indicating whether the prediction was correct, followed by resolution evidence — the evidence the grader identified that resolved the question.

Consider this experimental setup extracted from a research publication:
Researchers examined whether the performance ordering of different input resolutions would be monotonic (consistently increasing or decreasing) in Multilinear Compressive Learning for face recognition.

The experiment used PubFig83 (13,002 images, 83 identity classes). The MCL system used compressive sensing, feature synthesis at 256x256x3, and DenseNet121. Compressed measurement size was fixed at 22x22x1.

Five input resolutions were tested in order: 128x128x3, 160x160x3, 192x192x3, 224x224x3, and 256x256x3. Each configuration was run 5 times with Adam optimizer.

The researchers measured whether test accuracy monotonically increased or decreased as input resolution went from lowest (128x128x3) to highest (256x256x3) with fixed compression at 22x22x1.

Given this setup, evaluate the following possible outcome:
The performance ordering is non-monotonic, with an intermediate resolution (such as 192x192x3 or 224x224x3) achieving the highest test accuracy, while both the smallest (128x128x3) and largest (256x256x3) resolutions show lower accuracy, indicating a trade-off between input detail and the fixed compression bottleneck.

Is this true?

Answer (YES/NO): NO